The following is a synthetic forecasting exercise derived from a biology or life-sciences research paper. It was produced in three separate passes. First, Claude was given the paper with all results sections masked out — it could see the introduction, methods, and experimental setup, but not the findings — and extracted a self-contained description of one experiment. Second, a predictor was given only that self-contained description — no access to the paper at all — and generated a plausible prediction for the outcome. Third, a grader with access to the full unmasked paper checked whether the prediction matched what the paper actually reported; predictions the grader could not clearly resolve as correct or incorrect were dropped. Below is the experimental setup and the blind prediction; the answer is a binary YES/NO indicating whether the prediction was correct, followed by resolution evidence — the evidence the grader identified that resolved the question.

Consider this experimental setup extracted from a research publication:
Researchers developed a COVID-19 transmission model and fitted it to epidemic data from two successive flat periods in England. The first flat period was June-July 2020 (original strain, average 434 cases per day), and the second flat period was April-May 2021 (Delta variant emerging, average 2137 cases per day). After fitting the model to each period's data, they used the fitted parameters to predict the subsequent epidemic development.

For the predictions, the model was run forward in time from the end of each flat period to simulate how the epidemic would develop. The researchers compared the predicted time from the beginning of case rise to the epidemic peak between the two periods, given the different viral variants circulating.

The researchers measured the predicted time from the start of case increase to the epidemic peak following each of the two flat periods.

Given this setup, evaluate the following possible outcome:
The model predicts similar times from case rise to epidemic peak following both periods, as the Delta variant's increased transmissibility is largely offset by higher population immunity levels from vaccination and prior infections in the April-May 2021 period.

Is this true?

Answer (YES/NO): NO